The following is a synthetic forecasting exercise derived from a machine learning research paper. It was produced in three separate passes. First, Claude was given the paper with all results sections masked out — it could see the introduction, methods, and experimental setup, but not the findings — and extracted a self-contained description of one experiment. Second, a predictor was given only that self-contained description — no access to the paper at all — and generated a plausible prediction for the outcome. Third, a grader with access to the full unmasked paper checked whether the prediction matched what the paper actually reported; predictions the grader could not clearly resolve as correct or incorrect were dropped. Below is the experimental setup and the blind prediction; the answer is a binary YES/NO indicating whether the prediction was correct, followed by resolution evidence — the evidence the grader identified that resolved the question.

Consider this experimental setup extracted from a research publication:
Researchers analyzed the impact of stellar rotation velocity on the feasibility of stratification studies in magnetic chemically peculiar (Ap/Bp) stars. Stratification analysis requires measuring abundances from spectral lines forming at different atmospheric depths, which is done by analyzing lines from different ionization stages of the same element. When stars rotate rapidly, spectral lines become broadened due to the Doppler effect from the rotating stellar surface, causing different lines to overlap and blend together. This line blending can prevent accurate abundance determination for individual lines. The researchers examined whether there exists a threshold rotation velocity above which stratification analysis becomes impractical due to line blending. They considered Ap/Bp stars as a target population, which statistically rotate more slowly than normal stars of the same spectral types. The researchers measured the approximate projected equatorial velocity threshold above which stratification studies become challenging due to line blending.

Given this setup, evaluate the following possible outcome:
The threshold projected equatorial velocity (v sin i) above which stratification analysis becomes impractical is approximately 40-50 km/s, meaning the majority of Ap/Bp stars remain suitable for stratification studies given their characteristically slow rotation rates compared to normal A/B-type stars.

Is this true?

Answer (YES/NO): NO